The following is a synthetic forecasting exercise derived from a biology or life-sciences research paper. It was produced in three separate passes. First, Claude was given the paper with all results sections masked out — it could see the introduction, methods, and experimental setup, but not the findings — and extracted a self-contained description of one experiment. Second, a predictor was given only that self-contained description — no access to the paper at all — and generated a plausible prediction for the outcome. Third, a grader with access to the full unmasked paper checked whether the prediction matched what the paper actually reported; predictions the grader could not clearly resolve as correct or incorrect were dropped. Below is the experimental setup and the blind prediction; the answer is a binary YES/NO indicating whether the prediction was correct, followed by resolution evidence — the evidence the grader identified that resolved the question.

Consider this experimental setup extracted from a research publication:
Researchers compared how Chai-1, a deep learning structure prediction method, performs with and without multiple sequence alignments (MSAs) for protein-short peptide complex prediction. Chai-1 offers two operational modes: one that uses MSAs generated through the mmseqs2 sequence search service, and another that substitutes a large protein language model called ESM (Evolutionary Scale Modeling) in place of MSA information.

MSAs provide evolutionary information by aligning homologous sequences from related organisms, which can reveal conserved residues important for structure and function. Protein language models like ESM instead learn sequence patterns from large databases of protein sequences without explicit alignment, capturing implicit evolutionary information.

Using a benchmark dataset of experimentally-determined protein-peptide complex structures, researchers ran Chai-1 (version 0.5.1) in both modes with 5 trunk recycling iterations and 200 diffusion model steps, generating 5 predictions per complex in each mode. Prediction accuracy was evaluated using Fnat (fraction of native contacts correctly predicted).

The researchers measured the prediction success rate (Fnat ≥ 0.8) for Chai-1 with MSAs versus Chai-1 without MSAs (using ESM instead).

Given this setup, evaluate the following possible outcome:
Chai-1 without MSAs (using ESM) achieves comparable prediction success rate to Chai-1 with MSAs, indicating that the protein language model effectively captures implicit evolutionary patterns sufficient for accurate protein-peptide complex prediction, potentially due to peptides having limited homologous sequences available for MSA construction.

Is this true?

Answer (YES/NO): NO